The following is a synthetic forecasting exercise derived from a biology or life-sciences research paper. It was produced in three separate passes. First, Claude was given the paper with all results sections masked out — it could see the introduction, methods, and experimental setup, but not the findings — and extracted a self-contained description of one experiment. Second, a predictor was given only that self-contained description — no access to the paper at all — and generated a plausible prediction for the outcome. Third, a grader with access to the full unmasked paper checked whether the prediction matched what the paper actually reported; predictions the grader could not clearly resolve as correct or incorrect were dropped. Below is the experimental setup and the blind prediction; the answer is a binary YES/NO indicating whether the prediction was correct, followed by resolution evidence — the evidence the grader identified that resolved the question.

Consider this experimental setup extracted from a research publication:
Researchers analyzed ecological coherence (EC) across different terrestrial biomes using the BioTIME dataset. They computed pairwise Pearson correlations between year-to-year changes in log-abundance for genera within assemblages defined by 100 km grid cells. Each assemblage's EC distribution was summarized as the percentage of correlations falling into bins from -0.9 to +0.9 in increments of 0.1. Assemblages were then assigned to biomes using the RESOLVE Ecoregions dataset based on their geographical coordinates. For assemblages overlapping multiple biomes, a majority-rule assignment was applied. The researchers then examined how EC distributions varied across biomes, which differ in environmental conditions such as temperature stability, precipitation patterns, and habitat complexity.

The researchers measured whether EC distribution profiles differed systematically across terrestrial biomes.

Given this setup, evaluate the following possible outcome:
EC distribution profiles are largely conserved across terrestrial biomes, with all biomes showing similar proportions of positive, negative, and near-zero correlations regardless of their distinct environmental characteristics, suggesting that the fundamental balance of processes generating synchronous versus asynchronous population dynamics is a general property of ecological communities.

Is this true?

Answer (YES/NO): NO